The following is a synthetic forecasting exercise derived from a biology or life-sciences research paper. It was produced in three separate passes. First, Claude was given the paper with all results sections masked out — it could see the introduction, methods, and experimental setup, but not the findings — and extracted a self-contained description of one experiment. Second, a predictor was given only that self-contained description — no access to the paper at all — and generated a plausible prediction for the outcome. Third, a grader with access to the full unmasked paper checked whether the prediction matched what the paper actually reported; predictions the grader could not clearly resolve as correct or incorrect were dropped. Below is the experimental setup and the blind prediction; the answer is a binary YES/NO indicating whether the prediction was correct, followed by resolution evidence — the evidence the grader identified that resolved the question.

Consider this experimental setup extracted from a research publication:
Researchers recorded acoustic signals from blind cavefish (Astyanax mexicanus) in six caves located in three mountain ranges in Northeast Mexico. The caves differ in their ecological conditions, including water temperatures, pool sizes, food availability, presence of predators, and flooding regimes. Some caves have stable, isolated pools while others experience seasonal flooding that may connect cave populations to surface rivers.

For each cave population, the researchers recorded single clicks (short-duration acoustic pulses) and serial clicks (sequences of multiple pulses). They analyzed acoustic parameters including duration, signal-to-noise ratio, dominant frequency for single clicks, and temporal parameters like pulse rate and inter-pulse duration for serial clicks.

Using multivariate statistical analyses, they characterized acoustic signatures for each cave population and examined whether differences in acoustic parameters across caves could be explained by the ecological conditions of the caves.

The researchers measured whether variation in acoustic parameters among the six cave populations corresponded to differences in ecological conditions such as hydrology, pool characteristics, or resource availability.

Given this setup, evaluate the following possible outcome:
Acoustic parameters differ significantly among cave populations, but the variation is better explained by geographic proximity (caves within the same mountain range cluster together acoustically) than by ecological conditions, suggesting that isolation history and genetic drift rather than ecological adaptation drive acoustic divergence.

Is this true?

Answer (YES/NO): NO